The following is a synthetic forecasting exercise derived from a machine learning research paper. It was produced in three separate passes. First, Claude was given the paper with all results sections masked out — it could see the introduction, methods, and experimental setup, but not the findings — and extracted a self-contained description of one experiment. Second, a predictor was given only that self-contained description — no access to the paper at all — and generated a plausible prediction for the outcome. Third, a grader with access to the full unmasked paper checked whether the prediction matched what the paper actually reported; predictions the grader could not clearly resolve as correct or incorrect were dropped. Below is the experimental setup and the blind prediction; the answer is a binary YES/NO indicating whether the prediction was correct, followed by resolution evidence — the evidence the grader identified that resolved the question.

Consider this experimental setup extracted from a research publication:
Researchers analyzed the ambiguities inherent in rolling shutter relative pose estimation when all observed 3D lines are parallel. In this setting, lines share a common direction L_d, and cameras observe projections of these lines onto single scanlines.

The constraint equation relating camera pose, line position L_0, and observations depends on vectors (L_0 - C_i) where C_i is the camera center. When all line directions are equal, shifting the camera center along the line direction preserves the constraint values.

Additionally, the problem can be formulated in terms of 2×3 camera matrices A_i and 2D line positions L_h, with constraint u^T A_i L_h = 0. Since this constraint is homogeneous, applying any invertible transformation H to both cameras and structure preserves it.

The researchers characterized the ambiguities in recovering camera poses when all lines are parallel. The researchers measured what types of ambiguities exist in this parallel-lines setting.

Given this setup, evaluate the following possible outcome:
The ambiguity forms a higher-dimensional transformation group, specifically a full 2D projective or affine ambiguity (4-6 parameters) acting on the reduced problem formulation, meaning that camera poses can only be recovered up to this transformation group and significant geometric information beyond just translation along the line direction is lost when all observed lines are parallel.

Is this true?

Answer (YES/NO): NO